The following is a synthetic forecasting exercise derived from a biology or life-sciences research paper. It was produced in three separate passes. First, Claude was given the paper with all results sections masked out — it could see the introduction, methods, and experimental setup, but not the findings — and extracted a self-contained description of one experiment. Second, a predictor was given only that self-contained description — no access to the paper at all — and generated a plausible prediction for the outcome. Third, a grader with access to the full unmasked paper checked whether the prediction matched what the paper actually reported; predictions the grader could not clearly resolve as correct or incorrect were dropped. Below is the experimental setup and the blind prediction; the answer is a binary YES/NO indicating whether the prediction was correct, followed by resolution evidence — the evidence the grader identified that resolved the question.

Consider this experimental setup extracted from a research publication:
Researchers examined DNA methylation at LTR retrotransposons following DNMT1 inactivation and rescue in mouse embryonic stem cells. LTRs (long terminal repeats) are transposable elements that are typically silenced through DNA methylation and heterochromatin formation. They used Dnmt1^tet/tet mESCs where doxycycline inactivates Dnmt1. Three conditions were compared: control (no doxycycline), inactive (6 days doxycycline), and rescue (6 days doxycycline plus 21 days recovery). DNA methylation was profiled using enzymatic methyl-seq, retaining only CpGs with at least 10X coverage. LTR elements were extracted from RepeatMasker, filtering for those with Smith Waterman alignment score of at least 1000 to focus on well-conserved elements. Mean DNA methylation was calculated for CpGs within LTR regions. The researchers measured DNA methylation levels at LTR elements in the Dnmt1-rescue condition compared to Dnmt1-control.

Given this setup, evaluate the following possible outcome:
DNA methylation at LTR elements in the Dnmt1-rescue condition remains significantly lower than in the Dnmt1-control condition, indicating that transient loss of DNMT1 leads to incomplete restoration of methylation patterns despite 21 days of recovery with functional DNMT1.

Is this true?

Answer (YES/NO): YES